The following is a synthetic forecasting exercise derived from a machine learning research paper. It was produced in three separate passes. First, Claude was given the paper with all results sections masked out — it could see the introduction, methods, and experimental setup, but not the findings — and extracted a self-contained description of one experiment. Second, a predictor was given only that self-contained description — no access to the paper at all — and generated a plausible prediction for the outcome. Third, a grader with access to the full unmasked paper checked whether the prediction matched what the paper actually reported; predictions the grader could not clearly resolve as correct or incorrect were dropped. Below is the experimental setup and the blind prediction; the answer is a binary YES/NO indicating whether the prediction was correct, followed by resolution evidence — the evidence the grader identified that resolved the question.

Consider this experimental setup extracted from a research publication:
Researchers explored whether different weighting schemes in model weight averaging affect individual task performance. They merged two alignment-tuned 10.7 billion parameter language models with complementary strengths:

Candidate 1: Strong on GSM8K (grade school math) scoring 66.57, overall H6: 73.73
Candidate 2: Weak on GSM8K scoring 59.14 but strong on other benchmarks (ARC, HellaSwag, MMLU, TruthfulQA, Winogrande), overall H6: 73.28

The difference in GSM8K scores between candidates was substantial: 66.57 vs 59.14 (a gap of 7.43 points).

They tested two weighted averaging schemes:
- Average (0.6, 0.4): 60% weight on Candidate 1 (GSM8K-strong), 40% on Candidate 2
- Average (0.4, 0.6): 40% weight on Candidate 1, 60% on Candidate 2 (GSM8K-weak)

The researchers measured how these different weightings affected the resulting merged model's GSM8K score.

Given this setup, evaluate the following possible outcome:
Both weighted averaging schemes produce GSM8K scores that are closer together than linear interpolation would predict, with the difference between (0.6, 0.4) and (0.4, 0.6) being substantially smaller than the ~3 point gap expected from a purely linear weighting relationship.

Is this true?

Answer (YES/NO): NO